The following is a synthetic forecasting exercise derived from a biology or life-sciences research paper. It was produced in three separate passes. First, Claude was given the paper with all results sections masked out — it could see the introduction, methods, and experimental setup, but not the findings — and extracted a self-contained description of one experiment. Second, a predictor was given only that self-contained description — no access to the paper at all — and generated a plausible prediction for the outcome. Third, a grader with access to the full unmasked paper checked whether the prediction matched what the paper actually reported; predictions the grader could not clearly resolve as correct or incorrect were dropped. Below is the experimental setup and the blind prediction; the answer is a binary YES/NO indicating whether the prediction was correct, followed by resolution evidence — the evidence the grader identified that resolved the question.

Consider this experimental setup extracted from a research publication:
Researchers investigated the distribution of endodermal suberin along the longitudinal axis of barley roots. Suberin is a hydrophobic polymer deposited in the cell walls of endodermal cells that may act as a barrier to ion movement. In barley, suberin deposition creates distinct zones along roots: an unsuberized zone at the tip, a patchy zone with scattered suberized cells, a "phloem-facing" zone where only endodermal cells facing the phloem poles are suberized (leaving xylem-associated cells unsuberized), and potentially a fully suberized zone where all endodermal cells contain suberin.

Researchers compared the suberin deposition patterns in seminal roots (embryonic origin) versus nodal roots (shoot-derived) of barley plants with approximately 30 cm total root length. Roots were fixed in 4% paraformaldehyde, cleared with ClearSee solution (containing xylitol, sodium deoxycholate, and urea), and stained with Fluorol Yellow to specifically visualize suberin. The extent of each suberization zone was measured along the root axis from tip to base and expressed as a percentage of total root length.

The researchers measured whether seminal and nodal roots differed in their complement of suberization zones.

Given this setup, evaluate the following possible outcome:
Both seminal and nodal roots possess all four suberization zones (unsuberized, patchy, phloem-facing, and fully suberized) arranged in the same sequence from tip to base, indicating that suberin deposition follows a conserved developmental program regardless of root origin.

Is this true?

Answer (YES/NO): NO